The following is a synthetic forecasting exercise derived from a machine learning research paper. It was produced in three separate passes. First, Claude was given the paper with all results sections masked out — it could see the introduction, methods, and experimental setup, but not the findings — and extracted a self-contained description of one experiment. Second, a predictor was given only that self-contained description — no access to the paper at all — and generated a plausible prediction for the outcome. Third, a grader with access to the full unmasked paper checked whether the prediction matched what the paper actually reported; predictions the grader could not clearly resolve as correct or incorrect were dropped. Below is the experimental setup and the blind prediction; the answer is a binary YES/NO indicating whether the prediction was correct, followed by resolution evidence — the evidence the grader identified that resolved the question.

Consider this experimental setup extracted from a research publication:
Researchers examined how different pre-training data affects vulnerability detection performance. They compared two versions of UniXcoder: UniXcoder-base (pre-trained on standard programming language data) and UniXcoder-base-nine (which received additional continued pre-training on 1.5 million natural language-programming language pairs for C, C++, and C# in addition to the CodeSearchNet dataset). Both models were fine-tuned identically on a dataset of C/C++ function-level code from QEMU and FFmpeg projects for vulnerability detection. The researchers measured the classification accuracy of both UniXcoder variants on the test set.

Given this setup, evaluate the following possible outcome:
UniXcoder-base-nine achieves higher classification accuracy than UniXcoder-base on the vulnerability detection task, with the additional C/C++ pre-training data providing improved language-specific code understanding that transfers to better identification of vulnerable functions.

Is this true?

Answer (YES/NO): YES